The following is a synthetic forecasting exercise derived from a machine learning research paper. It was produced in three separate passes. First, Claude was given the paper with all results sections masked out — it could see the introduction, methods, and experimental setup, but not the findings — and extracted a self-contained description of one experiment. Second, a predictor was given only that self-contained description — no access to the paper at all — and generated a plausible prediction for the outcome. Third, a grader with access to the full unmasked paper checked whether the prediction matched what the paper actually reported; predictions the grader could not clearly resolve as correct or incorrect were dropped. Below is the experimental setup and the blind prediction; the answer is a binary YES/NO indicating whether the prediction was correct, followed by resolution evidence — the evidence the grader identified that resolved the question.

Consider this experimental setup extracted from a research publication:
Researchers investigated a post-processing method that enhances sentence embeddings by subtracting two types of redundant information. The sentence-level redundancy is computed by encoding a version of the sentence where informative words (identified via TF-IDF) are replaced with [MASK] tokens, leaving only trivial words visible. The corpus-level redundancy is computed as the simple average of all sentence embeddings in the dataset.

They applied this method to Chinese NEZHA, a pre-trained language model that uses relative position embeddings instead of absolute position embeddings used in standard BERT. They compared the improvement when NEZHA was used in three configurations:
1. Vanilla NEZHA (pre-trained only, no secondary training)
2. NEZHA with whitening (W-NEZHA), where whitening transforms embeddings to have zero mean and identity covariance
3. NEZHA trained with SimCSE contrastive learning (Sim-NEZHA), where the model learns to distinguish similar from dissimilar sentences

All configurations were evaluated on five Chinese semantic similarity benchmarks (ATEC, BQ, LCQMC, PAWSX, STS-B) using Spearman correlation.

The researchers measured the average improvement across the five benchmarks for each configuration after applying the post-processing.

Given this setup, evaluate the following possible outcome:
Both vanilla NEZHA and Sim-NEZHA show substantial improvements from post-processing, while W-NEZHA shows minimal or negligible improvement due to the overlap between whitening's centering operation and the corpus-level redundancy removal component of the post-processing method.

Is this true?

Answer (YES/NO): NO